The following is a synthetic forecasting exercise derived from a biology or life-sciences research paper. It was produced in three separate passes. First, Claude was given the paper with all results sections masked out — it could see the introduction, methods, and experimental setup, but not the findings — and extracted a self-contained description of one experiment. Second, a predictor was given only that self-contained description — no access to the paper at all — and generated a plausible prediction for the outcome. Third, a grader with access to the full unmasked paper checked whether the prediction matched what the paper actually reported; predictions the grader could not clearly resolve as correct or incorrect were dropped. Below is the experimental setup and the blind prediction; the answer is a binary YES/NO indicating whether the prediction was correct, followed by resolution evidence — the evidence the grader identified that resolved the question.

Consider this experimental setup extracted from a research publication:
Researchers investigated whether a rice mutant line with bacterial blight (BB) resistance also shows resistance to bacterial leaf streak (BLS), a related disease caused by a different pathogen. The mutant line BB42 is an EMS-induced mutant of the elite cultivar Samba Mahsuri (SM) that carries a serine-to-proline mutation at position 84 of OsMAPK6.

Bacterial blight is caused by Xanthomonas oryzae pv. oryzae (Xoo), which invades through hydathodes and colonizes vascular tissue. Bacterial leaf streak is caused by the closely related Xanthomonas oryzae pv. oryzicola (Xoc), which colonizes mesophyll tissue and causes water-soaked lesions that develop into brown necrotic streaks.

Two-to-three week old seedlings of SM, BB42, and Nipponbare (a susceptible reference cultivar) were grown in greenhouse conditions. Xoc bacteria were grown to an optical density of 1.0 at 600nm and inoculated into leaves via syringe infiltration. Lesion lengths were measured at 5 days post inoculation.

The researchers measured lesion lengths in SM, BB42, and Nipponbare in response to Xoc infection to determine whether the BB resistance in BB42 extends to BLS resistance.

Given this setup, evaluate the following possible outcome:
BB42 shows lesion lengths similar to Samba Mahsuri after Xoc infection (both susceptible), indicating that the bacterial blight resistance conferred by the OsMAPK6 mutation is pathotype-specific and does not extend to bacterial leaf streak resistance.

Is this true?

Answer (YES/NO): YES